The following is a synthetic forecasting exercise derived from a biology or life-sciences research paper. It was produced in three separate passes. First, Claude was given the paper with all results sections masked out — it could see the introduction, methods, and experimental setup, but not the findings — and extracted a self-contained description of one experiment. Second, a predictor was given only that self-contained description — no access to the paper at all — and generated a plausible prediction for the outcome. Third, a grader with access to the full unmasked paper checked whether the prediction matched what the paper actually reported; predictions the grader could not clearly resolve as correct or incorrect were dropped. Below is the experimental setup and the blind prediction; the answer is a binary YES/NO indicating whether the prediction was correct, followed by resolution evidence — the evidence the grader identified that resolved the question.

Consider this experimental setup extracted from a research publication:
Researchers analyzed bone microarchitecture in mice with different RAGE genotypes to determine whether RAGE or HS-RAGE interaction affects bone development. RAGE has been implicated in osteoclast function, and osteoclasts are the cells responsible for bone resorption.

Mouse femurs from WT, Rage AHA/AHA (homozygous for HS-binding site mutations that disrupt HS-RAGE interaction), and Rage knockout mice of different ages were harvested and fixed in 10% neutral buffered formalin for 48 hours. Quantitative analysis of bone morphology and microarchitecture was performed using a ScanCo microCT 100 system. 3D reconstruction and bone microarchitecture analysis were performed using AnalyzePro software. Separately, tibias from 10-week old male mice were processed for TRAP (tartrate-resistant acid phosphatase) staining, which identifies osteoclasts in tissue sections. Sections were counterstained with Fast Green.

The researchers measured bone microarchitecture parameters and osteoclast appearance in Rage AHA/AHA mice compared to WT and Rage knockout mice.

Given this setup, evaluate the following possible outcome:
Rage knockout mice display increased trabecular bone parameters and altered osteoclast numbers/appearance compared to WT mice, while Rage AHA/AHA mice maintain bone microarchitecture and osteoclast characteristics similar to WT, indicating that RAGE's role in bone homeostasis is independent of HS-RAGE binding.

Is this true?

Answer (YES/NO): NO